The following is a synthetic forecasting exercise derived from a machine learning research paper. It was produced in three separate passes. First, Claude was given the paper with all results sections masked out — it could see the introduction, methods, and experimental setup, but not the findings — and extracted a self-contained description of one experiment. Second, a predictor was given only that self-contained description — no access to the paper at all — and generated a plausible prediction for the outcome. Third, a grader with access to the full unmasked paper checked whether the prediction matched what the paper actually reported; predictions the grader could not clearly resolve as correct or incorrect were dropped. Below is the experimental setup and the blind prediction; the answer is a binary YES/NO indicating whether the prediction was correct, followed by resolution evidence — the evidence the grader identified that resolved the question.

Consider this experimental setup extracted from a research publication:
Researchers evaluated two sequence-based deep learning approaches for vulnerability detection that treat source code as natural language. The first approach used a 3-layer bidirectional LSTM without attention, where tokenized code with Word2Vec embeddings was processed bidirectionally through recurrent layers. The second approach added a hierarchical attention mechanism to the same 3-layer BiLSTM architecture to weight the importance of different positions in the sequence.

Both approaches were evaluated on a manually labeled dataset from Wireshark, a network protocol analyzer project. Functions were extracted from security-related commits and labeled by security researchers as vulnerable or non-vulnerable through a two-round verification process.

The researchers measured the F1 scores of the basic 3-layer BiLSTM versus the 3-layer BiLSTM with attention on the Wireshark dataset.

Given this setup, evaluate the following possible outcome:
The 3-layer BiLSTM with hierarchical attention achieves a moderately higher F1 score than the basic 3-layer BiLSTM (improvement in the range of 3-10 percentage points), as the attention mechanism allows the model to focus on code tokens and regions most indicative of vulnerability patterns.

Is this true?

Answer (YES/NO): NO